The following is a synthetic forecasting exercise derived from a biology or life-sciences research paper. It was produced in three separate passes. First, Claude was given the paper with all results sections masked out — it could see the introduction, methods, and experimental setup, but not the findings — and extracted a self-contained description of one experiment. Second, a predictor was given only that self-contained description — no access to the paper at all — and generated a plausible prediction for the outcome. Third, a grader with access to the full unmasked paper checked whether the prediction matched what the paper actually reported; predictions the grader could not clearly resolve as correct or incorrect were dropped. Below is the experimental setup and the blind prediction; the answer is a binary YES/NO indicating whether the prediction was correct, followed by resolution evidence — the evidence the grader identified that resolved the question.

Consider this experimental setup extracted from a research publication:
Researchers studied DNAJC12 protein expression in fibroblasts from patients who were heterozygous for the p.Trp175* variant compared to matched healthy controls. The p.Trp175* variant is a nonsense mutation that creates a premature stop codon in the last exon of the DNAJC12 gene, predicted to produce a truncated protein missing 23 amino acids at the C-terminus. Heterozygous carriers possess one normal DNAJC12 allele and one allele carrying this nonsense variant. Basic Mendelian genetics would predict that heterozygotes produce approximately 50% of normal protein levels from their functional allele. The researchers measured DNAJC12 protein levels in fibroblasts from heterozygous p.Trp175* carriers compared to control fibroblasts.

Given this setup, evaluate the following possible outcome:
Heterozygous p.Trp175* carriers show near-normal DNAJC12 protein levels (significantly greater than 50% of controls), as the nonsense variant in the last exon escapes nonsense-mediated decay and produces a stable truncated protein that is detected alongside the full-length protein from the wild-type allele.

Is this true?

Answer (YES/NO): NO